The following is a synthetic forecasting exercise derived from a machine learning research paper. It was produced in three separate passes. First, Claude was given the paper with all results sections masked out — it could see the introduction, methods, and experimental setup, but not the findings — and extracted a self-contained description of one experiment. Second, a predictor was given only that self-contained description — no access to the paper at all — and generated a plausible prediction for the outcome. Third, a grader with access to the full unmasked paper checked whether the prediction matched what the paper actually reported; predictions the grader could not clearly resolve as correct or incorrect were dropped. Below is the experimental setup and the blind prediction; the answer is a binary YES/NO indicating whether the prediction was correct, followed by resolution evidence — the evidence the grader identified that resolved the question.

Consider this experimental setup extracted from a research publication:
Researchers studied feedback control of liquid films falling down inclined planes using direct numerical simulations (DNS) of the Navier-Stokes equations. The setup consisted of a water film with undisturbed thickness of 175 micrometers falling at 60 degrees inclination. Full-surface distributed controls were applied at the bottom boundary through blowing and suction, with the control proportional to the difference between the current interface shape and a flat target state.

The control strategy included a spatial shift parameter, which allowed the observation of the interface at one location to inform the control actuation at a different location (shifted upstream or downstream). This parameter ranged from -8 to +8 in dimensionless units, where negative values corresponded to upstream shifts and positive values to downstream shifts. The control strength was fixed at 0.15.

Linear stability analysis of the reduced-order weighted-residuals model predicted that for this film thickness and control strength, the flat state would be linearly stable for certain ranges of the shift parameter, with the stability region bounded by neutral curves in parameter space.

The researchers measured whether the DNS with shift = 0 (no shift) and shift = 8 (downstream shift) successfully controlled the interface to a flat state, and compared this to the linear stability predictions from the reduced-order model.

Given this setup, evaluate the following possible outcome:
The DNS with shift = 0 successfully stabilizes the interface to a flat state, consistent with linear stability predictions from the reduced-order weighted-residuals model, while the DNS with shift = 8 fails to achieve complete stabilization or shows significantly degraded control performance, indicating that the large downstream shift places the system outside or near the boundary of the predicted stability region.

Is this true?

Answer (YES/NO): NO